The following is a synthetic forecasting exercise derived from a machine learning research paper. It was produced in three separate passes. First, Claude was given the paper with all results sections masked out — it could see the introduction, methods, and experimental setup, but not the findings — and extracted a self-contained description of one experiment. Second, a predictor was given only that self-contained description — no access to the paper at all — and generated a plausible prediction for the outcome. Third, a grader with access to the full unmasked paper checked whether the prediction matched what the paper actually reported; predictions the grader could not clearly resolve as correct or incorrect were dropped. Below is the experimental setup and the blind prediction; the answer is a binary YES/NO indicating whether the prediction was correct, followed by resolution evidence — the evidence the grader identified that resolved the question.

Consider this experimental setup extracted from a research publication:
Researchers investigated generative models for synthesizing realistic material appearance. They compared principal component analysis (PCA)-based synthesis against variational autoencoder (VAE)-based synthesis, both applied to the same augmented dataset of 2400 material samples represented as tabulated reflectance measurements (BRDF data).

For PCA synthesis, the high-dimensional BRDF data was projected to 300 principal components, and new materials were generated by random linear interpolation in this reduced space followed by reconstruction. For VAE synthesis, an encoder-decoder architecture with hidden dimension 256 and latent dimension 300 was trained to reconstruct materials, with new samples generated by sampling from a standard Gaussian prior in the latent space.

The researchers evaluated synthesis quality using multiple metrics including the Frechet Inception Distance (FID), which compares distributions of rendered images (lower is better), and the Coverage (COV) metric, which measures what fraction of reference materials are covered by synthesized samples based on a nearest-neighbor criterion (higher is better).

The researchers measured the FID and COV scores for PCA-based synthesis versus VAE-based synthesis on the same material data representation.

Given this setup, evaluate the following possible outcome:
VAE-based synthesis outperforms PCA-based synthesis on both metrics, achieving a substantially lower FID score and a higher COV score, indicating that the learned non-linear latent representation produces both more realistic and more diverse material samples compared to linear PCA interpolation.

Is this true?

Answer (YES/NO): NO